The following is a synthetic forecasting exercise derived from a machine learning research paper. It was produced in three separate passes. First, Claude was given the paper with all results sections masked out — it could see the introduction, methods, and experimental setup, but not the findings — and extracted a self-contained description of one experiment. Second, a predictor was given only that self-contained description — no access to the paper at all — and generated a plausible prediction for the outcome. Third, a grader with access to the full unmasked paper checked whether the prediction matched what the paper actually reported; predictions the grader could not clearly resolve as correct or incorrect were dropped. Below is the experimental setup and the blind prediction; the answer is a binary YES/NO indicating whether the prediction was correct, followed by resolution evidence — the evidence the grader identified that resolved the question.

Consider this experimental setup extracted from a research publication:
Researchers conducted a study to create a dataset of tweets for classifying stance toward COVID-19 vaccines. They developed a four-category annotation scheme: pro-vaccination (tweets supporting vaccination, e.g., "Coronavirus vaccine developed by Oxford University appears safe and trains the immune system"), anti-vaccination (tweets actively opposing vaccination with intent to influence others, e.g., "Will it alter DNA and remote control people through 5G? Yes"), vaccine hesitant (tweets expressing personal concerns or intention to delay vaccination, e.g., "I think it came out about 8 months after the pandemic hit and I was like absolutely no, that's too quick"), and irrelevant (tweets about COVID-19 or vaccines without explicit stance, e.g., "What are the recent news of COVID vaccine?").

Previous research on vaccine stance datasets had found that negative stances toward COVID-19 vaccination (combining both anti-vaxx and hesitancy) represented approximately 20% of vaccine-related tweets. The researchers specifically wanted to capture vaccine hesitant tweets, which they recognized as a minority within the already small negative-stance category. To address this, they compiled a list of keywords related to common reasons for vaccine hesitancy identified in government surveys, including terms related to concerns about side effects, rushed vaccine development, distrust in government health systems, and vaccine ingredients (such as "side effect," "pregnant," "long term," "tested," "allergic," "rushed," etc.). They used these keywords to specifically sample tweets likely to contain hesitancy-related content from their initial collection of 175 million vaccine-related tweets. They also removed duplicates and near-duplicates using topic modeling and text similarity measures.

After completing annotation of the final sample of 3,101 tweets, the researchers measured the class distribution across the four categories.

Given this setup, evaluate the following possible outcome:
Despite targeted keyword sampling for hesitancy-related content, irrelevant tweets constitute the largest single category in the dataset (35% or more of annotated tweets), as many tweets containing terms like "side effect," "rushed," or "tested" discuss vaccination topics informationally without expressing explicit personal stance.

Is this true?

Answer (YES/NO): YES